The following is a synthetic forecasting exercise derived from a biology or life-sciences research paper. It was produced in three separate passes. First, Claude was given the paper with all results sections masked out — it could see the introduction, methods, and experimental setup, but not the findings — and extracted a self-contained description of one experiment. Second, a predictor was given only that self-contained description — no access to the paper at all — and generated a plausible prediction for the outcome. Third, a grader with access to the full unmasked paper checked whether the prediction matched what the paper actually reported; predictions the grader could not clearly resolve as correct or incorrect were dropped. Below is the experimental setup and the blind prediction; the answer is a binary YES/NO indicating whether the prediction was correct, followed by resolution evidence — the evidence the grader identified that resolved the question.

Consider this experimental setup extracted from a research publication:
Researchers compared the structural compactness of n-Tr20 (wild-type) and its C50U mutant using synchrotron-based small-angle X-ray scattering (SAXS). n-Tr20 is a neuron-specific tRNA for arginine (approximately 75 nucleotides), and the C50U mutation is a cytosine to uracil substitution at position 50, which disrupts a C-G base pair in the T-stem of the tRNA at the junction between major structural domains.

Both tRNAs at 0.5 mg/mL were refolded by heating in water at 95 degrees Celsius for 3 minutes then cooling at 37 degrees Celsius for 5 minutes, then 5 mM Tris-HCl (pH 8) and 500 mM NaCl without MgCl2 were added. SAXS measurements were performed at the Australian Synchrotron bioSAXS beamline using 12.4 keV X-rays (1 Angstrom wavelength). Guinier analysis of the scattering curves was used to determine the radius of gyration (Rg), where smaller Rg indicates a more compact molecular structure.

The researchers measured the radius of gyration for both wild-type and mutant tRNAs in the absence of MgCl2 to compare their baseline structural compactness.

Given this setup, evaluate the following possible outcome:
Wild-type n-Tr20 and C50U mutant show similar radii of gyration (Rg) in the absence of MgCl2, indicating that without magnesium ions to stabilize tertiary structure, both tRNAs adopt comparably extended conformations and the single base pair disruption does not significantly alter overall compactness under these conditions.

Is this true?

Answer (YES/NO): NO